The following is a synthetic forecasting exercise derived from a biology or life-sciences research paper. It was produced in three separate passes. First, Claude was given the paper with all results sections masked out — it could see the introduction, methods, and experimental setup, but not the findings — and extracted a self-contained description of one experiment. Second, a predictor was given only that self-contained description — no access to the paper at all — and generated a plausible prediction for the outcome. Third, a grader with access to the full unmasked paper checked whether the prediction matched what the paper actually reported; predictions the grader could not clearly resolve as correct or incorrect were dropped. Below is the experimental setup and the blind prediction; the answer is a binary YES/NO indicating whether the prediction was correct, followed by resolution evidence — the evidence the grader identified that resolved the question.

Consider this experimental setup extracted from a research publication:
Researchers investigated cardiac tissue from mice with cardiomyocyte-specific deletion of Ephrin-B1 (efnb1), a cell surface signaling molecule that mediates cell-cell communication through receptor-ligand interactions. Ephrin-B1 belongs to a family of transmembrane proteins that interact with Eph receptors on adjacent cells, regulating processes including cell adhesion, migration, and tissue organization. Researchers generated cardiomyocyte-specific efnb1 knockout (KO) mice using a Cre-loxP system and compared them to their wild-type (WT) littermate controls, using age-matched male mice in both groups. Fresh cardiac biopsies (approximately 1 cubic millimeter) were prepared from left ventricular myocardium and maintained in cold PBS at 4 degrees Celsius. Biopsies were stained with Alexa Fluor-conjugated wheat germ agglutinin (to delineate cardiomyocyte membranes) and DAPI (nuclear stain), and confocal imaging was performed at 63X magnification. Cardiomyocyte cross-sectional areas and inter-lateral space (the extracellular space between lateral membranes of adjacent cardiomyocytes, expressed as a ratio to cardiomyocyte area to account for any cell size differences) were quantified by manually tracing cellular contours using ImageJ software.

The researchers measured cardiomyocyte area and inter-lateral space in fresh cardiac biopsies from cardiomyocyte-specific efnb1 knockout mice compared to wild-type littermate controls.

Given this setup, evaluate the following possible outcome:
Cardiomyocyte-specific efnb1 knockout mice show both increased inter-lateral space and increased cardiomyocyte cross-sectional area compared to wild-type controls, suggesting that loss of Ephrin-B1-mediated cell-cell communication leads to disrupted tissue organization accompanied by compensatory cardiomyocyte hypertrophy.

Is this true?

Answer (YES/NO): NO